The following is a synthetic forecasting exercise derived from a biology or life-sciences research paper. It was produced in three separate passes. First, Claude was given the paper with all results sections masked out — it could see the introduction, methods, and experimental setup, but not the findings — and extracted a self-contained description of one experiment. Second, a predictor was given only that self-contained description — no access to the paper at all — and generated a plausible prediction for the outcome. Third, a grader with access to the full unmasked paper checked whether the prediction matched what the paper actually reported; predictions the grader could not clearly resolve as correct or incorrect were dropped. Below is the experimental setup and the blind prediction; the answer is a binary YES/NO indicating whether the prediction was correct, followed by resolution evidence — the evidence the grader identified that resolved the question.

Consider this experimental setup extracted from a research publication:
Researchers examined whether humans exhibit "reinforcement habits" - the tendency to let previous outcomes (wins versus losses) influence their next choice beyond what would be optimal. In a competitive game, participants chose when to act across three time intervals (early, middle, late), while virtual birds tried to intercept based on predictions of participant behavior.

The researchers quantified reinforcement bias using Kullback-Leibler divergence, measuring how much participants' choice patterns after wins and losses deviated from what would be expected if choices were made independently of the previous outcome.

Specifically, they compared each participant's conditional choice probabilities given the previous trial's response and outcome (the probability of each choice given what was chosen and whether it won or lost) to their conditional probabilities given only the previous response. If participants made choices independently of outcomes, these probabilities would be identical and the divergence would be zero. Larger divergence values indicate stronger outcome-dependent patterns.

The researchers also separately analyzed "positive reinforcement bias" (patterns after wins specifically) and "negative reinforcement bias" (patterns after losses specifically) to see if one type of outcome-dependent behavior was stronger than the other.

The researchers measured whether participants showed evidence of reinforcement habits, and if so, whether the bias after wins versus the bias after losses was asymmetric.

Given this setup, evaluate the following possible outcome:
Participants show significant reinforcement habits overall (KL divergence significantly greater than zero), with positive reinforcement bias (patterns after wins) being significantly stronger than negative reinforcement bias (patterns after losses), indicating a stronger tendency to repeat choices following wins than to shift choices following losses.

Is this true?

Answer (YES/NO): NO